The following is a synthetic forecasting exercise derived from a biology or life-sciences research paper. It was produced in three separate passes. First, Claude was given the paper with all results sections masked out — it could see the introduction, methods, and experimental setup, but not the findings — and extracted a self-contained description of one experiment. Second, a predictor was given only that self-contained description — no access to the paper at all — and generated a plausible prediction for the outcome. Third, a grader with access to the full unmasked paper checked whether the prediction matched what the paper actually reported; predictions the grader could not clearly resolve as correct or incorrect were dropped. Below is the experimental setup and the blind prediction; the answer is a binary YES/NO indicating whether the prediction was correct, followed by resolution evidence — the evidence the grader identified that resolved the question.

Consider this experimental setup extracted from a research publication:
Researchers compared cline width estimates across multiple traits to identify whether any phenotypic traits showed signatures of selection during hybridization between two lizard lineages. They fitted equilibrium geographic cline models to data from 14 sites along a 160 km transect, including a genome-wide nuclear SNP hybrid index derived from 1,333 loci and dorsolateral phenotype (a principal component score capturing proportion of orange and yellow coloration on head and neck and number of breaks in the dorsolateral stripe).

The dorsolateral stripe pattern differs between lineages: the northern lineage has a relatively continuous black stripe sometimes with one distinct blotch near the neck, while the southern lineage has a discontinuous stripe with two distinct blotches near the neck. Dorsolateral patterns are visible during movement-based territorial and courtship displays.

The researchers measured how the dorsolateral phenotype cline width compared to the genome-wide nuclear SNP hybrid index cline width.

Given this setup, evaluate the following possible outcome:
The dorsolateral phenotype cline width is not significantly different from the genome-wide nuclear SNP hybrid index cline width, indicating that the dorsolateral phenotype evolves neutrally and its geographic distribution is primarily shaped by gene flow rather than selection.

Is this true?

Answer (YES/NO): YES